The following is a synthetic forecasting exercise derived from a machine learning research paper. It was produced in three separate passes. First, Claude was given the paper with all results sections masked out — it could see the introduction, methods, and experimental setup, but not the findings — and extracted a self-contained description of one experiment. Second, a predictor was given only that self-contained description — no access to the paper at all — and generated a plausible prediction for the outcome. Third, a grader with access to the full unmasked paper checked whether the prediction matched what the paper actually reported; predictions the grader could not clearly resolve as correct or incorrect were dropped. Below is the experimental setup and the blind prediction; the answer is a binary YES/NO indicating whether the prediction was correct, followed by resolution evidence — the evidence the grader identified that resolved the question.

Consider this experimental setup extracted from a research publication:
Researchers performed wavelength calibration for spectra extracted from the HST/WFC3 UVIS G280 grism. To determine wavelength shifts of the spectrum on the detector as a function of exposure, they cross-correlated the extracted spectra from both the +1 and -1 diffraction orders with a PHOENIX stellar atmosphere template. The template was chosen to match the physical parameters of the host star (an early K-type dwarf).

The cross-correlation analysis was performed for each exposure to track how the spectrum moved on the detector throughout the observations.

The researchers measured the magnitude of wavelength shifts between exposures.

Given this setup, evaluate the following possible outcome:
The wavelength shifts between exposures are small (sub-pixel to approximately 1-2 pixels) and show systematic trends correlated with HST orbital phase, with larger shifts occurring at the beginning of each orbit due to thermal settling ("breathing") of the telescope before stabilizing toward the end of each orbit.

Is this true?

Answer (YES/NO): NO